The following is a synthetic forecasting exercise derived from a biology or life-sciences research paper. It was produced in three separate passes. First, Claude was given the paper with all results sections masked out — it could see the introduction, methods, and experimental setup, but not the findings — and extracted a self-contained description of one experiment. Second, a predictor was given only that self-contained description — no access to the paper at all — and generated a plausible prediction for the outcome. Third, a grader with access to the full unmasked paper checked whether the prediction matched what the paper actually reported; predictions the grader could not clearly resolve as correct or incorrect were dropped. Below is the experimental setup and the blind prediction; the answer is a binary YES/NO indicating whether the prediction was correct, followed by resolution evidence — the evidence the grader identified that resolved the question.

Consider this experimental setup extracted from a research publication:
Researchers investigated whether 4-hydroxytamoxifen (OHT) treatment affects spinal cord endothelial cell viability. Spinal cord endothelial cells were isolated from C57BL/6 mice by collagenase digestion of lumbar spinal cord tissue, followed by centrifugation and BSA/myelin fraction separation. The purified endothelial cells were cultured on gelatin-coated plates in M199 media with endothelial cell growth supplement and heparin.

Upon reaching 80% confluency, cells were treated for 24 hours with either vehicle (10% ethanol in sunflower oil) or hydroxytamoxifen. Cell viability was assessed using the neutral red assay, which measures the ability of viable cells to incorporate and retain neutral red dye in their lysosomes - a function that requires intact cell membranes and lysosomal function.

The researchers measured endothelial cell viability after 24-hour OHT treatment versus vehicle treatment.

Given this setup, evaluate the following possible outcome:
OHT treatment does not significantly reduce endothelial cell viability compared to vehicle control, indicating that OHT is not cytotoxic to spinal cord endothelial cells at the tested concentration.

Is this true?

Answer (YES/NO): NO